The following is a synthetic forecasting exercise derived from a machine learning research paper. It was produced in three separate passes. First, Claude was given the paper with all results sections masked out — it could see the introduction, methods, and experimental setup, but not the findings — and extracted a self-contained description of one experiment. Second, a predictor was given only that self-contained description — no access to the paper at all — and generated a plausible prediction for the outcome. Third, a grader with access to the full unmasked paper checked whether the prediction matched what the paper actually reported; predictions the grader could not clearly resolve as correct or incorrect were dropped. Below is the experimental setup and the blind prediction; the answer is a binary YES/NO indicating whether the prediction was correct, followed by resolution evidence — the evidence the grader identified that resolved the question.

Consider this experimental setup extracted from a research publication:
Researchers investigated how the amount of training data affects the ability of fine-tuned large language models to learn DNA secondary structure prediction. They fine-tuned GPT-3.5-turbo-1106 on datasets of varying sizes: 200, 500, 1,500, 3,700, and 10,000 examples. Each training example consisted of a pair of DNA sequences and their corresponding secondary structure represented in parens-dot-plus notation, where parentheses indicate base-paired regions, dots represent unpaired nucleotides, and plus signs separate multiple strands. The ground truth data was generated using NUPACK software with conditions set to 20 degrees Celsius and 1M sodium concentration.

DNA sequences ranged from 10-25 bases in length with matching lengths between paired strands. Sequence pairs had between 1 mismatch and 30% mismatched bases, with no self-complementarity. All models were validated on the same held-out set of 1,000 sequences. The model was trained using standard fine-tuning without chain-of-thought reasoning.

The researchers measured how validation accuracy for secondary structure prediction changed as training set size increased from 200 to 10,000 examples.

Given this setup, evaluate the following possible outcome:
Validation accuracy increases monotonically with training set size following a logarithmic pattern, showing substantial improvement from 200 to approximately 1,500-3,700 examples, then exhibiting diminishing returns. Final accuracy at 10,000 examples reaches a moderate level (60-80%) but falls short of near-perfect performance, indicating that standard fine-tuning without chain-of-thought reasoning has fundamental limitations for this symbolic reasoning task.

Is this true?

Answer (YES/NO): NO